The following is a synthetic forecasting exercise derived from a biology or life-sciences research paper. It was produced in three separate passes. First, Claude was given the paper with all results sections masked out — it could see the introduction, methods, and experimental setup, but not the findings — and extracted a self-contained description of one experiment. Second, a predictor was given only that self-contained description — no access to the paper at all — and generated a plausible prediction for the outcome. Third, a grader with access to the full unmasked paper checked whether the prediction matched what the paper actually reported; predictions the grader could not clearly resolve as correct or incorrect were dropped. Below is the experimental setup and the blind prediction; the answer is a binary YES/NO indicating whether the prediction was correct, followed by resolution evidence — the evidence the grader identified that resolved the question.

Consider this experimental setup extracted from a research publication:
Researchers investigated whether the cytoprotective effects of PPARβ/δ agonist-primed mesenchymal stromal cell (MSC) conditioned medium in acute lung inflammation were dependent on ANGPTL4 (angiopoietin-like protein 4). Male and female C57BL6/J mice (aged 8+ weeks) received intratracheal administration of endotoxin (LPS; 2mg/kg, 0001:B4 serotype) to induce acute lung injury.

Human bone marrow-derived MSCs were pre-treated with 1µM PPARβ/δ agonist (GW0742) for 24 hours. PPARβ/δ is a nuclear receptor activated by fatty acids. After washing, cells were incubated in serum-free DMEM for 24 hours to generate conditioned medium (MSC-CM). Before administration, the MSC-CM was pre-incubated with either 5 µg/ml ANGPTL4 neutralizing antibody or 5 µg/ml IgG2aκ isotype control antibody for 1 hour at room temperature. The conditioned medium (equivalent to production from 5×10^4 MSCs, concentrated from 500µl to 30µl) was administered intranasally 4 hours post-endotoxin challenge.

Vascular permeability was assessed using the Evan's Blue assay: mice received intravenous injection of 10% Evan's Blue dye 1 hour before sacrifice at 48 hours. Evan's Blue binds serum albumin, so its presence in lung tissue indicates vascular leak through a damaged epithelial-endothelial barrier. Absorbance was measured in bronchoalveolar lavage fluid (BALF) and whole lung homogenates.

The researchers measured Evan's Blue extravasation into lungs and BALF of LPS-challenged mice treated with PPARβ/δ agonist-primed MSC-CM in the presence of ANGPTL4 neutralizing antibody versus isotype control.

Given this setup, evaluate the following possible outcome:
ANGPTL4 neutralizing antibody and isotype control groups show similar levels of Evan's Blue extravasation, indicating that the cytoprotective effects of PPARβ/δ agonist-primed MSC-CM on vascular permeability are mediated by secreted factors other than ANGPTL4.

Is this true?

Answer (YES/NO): NO